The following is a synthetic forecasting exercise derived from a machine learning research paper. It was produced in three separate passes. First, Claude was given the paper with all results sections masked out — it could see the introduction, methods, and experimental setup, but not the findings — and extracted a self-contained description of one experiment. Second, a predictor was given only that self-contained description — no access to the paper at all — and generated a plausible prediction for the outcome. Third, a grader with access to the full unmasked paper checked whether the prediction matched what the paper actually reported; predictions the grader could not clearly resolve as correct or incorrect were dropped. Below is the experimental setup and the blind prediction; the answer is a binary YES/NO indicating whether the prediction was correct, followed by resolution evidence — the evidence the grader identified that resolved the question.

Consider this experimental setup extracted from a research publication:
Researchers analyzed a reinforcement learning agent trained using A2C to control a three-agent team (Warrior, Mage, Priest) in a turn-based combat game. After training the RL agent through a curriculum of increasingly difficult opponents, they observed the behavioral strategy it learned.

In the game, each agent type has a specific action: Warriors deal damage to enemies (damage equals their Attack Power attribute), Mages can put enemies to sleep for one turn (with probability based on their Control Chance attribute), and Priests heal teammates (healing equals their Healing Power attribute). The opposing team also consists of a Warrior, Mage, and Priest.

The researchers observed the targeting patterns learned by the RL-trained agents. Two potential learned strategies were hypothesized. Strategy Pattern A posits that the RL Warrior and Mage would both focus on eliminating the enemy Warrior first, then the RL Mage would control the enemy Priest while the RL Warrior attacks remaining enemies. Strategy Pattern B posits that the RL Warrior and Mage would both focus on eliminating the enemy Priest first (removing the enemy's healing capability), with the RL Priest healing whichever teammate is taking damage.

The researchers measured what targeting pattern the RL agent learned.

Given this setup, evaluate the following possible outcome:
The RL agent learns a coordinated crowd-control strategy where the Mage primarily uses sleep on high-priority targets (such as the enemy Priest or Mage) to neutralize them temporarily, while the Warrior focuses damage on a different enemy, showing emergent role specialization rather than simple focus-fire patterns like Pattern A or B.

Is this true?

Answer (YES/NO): NO